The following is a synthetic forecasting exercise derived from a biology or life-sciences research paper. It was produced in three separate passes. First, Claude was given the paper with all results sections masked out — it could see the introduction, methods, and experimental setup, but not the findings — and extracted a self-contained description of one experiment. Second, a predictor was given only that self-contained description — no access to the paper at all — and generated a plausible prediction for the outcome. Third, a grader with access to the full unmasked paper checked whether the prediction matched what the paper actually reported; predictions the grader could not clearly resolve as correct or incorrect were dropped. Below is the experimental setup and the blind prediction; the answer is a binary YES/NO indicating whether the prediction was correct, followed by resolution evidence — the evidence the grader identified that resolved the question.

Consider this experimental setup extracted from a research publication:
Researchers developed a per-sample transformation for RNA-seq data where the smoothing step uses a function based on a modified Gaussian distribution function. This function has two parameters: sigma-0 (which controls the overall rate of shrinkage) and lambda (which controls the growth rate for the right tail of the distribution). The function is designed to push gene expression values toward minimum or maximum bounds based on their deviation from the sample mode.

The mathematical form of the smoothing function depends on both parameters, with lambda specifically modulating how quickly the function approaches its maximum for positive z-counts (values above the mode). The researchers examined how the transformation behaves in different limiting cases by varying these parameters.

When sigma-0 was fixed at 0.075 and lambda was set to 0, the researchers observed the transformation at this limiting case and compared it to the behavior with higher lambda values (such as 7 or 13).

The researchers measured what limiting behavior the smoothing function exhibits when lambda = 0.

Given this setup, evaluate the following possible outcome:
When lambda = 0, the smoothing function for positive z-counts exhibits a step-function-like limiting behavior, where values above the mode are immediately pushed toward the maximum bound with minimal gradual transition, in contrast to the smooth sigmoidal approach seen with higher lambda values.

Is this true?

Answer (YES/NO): YES